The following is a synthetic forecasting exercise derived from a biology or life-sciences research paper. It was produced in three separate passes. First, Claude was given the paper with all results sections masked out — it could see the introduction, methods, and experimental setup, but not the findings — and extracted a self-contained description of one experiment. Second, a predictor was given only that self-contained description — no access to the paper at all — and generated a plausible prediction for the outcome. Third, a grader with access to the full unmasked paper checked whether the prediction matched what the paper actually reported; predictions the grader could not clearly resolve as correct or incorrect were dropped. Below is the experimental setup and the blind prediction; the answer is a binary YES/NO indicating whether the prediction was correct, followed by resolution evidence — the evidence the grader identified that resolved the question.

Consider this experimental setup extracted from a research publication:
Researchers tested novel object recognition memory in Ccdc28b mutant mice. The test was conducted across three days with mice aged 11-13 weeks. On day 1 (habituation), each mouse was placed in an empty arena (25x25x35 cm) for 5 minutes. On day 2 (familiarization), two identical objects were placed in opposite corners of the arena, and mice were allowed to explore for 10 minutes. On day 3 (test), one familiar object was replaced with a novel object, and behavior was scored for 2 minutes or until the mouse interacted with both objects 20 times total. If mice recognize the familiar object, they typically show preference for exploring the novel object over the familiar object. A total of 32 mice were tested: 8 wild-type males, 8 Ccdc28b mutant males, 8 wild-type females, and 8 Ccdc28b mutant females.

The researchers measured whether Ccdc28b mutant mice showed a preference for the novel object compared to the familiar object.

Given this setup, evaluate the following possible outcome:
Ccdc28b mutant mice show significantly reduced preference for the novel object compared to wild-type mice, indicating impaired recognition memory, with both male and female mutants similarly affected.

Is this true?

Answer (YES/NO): NO